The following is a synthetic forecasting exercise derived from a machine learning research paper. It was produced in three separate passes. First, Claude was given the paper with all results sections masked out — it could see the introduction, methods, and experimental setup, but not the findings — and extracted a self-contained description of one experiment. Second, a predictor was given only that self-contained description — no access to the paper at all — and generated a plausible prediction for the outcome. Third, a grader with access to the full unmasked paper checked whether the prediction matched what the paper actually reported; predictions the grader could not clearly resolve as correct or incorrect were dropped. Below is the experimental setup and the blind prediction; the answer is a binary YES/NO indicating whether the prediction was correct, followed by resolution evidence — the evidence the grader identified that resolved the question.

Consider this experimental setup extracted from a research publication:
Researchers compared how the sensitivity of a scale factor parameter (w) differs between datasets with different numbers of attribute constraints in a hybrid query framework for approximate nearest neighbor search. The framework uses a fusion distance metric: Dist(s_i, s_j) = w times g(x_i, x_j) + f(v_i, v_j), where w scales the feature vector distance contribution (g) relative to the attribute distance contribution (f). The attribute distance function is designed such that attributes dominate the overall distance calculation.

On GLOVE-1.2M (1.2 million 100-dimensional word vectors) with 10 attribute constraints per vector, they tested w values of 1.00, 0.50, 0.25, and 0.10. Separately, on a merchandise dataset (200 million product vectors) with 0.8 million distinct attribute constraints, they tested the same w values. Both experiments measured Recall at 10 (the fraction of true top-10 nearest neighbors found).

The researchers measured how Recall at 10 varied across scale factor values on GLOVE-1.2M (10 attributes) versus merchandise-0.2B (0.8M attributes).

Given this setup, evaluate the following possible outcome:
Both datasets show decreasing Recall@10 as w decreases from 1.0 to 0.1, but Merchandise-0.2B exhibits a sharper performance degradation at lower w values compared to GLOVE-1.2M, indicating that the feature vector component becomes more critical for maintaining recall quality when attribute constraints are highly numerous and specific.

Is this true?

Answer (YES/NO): NO